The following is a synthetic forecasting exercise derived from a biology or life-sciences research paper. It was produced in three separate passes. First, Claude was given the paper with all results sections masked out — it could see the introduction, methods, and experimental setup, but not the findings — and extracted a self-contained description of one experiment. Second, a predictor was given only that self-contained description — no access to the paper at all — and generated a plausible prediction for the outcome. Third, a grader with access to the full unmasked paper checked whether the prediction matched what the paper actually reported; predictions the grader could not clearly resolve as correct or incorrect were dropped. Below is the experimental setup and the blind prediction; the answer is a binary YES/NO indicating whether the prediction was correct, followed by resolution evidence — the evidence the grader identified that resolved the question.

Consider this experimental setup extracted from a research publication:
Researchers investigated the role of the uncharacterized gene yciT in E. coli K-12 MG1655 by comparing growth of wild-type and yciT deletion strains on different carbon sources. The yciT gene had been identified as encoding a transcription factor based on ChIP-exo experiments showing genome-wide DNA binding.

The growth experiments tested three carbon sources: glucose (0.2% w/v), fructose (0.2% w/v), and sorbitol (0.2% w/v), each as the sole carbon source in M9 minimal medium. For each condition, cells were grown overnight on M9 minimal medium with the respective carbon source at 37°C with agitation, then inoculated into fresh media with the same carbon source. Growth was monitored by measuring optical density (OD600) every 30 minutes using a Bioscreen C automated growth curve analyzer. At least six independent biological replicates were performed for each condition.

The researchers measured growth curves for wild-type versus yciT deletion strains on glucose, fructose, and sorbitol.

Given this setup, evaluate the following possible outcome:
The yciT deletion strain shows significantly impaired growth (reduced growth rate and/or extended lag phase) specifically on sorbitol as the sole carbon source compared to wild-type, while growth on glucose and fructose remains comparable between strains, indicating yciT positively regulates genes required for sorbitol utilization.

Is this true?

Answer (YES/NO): NO